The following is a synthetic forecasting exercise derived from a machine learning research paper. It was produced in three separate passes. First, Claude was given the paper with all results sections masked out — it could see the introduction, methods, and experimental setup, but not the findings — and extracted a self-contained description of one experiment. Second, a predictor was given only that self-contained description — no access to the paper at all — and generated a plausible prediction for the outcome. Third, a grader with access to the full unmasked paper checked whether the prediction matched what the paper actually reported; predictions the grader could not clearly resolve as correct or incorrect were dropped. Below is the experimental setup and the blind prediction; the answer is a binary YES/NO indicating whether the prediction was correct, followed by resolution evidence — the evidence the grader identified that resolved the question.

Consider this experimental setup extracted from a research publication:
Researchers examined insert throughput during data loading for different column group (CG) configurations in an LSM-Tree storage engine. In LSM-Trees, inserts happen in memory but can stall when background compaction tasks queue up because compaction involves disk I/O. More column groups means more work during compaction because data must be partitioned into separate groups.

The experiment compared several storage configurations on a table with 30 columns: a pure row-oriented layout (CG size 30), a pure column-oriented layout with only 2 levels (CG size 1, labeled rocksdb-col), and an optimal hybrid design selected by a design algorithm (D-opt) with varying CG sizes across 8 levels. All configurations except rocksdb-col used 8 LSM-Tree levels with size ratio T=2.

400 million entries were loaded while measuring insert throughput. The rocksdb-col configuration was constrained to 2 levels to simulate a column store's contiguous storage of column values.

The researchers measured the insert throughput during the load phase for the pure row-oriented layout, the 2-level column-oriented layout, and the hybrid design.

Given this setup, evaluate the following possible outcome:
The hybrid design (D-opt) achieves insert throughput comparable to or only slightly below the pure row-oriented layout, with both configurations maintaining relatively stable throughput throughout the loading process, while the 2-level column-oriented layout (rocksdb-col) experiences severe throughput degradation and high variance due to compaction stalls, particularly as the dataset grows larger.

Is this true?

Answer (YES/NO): NO